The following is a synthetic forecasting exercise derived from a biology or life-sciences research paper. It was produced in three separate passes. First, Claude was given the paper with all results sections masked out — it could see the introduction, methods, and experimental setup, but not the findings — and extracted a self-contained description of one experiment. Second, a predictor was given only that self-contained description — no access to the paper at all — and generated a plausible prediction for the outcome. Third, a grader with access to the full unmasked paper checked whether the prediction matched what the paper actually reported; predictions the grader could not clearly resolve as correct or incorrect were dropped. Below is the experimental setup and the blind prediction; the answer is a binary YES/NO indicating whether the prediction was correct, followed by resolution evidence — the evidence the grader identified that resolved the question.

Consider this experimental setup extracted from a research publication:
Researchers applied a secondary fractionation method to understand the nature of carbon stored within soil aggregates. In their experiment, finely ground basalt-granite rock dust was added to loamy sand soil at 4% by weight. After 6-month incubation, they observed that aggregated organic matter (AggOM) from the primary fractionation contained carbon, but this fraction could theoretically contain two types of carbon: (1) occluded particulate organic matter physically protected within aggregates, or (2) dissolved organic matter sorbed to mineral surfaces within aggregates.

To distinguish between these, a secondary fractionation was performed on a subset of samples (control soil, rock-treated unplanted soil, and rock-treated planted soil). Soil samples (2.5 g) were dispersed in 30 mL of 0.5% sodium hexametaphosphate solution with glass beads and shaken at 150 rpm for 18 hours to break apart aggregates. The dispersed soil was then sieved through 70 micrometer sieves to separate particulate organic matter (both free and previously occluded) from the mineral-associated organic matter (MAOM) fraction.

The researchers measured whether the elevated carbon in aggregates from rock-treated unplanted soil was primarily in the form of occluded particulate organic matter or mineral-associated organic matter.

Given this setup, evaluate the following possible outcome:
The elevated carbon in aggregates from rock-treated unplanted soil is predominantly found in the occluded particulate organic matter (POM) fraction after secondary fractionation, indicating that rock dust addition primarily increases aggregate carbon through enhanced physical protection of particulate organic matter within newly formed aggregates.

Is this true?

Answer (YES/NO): YES